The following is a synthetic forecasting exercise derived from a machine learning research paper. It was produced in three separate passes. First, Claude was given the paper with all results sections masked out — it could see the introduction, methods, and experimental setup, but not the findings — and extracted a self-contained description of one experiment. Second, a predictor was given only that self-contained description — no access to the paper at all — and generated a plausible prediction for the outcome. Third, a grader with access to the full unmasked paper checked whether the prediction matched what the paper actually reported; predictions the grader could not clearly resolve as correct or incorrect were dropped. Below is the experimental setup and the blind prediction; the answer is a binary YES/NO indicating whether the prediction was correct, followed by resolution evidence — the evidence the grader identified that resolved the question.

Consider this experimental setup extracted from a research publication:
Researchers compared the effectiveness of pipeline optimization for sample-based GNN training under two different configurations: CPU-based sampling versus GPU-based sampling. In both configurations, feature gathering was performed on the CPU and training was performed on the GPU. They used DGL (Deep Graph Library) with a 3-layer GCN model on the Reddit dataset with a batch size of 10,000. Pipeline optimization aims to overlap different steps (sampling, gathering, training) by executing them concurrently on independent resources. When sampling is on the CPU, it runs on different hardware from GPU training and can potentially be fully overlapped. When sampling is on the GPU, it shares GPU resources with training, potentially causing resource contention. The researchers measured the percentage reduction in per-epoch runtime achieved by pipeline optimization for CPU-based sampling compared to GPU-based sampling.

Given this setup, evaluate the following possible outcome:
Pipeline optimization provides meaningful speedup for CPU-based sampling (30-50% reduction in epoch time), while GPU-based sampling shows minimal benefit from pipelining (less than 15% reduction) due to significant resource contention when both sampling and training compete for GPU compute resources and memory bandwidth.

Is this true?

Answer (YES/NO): NO